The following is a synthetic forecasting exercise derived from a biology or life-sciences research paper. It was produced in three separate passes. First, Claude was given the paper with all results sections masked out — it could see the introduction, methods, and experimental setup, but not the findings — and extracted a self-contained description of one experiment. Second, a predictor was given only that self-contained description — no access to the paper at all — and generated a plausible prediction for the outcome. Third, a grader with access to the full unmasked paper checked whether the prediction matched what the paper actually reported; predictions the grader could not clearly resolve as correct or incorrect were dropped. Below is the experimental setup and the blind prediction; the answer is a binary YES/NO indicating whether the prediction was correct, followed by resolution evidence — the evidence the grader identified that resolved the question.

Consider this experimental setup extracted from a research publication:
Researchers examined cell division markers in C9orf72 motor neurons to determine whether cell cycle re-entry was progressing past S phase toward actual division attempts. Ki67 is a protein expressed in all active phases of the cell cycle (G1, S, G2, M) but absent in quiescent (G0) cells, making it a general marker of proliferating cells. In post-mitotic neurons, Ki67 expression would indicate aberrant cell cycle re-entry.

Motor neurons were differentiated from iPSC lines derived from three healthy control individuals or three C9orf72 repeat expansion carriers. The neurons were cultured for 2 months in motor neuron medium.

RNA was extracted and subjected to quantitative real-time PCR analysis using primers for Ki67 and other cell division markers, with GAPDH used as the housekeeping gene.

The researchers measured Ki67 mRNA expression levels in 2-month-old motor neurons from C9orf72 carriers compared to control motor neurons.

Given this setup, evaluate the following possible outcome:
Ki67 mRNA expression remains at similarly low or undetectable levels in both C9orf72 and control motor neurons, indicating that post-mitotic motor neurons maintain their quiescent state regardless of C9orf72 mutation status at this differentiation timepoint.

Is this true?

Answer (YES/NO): NO